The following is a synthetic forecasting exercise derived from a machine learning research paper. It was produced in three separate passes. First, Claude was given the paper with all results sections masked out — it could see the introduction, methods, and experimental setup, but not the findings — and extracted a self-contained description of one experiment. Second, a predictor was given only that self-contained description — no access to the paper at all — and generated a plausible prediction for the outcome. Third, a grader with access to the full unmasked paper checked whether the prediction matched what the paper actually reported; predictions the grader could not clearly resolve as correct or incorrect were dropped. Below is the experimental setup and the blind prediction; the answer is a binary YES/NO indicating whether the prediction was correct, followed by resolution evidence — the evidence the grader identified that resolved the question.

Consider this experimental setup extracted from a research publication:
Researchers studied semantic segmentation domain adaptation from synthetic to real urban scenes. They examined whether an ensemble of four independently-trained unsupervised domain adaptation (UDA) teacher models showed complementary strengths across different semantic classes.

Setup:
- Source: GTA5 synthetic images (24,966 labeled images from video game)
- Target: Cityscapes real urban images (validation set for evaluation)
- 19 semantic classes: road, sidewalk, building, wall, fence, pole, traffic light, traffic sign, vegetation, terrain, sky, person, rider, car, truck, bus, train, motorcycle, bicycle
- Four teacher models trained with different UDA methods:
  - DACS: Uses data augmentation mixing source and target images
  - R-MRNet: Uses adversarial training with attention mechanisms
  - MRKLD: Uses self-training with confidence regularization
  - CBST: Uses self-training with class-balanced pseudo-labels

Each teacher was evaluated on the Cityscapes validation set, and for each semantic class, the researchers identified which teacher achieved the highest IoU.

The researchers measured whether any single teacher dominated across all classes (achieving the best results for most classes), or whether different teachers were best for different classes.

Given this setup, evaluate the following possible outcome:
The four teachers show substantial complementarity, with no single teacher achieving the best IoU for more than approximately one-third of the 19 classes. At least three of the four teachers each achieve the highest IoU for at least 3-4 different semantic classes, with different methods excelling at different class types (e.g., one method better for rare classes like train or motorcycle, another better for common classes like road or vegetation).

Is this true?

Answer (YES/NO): NO